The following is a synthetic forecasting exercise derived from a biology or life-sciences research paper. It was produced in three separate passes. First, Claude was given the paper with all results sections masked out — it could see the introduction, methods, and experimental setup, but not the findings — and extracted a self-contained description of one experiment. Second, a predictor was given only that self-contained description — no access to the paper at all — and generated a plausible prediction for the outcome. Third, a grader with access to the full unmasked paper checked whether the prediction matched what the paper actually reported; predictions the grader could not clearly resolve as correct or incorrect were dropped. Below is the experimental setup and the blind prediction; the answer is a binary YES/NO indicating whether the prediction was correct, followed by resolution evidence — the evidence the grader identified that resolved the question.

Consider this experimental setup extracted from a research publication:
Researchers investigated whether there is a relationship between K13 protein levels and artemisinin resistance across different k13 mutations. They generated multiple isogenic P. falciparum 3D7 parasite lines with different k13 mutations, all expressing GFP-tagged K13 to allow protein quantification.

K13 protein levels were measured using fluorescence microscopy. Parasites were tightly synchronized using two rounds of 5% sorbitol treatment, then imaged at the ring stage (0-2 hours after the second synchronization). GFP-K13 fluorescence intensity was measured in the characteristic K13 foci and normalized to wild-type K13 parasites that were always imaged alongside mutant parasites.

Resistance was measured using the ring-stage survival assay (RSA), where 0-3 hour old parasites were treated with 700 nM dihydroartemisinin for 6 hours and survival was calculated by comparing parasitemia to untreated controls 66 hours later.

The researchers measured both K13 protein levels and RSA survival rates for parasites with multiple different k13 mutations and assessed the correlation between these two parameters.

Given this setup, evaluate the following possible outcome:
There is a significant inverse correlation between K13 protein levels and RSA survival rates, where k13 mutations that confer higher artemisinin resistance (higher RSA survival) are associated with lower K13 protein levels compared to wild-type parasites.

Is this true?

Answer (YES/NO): YES